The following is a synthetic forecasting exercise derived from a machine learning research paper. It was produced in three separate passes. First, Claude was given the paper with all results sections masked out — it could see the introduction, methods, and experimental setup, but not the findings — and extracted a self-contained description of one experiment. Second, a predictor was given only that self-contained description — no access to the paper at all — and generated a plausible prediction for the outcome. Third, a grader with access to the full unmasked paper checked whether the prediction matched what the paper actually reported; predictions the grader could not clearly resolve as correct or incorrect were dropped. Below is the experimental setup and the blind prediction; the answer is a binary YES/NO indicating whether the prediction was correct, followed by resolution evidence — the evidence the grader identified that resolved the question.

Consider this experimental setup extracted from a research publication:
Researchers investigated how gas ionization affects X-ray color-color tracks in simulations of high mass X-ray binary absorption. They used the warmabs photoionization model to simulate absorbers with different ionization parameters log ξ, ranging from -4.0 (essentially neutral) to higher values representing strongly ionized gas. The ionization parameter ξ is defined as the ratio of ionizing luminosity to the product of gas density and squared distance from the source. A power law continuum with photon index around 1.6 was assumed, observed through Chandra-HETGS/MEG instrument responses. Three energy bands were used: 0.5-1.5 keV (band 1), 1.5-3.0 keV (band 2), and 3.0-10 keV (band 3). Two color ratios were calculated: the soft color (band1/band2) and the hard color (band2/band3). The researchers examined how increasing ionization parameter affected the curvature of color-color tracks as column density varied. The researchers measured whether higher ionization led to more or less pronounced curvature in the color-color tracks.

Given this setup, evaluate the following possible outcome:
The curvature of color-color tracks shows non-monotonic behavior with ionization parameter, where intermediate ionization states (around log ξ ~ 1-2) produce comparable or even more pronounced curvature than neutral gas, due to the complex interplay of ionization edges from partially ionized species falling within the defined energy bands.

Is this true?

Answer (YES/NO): NO